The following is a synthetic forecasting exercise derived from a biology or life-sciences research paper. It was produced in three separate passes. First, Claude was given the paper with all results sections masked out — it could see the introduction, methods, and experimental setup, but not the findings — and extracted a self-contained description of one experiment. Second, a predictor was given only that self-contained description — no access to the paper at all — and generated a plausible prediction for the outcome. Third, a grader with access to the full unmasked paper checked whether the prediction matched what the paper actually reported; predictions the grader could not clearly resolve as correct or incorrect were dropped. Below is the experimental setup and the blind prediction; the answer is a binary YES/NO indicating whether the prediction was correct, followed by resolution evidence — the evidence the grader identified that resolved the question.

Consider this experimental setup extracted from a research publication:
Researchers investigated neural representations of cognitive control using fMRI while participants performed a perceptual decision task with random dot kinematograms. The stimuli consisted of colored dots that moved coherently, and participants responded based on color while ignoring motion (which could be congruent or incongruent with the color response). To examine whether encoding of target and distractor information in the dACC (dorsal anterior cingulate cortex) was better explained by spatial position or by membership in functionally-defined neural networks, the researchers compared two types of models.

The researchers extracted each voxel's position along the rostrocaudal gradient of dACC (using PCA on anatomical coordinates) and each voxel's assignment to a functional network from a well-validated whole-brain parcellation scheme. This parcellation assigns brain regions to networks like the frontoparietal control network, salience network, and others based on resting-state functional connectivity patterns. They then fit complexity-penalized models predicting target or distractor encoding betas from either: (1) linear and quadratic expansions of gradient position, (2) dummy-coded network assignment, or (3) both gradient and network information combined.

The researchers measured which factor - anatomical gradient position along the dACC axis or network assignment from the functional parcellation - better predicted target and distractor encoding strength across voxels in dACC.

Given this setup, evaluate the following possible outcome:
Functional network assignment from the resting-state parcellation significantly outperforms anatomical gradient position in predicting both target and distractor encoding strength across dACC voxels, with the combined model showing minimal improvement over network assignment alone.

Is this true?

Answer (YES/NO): NO